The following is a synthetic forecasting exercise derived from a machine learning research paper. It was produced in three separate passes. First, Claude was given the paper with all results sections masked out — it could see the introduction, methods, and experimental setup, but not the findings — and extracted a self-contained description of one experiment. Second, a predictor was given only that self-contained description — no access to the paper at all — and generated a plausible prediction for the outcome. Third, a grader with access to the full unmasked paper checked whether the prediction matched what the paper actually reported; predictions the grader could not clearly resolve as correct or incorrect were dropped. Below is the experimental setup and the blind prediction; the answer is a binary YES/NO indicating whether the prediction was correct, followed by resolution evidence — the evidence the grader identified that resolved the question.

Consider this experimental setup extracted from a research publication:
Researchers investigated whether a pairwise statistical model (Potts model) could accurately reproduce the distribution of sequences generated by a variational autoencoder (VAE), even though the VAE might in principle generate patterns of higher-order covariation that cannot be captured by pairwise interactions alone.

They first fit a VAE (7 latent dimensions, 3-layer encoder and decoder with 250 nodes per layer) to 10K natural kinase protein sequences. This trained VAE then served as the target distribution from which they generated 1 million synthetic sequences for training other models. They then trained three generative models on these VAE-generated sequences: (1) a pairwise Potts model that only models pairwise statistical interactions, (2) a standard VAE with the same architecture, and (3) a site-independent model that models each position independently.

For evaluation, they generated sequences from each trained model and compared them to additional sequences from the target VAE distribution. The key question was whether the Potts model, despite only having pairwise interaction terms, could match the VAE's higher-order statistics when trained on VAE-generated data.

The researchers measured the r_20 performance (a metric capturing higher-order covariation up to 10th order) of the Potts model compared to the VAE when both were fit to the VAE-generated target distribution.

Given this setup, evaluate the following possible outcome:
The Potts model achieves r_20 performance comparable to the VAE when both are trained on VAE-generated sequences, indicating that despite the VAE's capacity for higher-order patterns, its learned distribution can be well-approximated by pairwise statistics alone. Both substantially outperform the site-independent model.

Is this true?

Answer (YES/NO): YES